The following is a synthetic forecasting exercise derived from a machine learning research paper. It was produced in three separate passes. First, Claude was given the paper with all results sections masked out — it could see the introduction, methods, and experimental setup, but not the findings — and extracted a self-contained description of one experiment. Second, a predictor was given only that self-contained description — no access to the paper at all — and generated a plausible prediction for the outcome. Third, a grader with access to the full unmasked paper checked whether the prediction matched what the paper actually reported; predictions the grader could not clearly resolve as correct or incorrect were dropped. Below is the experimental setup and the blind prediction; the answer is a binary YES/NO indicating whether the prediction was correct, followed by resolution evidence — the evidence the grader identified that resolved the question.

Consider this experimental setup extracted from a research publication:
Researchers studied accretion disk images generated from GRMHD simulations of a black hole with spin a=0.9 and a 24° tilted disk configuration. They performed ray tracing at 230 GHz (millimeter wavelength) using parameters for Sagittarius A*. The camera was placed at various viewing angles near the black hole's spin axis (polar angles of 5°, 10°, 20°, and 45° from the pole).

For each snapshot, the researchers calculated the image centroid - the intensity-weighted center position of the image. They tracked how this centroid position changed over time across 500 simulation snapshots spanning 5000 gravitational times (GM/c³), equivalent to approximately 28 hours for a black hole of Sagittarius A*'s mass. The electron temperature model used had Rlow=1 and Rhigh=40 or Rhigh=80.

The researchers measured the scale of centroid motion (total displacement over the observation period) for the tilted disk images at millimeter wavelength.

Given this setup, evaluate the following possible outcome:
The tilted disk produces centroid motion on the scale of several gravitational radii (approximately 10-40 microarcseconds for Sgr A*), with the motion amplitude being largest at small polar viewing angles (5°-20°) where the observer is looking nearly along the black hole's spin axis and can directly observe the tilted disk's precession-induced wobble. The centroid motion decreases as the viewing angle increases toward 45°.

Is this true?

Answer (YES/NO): NO